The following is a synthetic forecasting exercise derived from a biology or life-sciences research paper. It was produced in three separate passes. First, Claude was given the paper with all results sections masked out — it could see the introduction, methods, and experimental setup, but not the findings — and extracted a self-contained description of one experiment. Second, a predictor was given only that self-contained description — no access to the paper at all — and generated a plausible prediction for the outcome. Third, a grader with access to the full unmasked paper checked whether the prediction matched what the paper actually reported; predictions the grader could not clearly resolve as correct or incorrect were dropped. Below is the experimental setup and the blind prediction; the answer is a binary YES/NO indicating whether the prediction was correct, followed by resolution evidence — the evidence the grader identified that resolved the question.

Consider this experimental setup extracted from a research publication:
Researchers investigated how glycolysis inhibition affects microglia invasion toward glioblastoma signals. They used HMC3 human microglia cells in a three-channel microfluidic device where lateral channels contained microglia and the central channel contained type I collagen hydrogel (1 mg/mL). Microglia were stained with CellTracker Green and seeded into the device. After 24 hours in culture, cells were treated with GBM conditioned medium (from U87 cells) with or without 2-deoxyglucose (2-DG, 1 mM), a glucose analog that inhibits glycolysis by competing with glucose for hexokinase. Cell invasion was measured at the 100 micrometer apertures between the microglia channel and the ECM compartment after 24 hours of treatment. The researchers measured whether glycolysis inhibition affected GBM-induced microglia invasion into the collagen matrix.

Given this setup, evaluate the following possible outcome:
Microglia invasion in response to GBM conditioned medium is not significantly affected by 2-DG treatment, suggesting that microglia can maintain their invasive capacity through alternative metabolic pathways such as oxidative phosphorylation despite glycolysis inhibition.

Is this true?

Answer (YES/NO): YES